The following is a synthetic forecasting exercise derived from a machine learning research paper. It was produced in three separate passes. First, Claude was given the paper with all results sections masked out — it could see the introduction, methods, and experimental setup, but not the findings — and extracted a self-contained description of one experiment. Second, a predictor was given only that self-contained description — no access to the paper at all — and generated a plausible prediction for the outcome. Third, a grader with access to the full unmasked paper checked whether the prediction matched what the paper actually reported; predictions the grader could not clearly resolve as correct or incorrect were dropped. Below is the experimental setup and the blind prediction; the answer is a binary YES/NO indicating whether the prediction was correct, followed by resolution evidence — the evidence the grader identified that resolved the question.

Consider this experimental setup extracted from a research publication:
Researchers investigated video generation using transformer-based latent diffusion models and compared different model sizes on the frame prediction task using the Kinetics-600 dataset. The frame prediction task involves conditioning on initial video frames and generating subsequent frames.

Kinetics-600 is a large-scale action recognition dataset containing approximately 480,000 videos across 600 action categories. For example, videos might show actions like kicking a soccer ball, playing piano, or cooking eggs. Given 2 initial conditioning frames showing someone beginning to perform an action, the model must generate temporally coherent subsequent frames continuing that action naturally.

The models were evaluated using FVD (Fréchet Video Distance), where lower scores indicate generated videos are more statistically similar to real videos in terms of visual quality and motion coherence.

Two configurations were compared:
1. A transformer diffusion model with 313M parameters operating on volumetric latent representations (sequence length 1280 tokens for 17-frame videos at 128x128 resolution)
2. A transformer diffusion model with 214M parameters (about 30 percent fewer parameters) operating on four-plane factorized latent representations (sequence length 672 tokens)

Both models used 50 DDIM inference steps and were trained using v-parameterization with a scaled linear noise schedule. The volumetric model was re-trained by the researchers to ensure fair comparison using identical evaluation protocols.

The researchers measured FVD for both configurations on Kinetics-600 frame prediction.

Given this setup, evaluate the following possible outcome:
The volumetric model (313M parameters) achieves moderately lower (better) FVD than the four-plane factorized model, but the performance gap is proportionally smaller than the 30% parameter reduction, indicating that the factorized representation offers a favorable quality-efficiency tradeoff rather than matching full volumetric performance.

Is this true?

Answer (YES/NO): NO